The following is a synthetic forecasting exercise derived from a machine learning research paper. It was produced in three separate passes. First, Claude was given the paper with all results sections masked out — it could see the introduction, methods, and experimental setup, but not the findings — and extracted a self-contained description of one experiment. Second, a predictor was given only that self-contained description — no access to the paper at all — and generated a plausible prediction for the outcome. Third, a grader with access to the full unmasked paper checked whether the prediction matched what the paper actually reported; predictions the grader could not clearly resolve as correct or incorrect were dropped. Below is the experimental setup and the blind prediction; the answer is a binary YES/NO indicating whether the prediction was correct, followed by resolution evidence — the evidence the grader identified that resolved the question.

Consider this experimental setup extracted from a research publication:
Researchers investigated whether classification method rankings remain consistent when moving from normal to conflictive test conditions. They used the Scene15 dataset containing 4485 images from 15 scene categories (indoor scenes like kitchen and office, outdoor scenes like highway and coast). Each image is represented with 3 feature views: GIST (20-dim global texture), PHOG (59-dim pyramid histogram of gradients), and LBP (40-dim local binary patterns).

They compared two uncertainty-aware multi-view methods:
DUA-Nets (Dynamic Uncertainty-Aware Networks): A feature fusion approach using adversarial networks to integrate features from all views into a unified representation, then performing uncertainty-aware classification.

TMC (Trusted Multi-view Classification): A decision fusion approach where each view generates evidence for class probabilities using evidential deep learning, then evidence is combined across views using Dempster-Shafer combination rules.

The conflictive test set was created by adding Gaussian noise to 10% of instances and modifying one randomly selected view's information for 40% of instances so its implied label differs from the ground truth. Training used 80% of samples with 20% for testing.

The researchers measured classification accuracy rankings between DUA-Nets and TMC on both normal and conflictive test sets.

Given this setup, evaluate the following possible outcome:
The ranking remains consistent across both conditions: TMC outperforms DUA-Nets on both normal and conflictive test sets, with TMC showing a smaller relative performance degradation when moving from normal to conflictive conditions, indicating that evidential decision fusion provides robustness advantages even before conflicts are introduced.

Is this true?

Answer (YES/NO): NO